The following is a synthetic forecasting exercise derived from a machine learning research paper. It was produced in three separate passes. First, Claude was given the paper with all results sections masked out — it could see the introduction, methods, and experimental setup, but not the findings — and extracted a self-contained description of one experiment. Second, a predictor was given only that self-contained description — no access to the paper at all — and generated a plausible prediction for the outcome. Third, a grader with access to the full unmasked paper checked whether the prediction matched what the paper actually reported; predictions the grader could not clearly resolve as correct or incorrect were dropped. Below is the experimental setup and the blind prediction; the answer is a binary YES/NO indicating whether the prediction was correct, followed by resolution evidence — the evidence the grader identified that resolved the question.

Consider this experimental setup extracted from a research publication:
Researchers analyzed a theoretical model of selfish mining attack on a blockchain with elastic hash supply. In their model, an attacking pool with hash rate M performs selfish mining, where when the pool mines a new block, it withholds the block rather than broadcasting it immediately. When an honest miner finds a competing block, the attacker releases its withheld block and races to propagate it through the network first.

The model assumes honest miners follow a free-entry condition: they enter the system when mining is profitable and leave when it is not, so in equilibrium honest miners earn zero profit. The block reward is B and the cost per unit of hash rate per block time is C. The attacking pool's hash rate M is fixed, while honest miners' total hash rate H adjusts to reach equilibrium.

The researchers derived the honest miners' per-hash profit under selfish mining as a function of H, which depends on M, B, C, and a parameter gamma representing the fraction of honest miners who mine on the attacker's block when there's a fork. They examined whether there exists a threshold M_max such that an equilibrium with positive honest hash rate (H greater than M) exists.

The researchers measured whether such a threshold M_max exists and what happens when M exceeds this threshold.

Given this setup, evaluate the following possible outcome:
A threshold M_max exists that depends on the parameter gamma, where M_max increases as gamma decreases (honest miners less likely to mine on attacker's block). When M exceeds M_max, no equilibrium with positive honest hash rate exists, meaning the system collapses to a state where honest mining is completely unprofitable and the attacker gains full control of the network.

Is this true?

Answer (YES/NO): YES